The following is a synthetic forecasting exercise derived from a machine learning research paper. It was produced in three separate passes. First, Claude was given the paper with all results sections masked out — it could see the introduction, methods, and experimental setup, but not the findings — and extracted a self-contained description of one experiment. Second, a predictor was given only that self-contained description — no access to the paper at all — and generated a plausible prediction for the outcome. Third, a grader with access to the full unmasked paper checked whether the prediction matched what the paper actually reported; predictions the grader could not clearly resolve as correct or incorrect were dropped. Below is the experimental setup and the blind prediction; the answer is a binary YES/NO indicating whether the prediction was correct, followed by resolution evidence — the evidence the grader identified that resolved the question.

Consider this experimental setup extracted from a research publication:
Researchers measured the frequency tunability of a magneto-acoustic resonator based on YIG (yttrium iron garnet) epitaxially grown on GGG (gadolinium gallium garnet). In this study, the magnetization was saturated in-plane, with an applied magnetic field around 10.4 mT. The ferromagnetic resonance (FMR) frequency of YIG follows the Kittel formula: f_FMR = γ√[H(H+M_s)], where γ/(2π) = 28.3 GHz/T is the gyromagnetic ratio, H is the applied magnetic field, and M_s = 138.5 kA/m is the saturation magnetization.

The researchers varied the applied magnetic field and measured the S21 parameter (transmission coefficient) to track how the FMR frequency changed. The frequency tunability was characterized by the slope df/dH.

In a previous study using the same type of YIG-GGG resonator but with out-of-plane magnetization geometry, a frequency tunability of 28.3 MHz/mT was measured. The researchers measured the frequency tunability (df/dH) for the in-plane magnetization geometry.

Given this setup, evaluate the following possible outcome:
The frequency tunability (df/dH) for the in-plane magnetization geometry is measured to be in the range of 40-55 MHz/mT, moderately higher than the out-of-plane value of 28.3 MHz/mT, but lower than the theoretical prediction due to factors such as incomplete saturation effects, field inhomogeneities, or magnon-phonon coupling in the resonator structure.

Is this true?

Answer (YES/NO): NO